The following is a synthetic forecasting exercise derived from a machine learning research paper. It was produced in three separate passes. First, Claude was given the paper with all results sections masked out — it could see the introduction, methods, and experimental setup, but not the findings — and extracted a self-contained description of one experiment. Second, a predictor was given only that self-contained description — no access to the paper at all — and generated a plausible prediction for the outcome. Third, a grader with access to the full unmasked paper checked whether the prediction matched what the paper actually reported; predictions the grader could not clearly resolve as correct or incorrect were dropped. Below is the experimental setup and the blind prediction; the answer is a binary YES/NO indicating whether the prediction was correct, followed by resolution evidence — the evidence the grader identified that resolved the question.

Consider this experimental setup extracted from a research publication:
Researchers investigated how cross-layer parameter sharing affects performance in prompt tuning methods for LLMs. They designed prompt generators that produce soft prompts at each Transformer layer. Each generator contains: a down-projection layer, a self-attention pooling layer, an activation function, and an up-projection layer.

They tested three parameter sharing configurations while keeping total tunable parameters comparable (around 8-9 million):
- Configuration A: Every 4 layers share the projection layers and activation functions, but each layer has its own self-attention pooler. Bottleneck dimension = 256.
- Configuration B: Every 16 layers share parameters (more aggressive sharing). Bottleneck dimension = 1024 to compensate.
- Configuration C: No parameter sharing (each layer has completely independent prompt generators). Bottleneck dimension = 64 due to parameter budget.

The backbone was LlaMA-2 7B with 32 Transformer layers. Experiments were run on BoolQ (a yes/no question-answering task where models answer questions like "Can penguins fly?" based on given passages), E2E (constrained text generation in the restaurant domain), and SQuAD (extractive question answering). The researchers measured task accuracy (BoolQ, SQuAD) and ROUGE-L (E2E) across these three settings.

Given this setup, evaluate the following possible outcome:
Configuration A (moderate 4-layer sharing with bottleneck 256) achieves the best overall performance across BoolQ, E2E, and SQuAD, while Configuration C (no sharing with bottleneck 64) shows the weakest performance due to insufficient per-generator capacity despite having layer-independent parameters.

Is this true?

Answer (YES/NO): NO